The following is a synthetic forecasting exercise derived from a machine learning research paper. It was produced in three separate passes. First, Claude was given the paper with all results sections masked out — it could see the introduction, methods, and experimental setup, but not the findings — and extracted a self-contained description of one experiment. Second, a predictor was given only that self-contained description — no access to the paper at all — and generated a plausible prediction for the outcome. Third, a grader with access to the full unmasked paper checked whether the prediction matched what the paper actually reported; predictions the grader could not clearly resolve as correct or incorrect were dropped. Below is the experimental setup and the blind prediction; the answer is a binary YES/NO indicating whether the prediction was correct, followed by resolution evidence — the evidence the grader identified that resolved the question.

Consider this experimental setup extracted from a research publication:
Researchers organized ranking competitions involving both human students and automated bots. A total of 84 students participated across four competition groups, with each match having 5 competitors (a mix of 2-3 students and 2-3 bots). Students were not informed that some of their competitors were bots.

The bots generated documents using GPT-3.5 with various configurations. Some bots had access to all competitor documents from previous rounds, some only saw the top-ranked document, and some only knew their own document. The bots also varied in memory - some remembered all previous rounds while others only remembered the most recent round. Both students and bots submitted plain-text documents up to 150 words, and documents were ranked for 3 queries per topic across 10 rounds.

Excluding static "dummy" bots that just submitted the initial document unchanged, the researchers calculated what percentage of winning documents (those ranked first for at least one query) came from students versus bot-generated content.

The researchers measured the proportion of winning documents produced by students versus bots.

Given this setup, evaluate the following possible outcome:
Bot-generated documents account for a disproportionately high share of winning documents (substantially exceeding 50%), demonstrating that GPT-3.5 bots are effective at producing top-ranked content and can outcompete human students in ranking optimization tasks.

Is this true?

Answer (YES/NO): NO